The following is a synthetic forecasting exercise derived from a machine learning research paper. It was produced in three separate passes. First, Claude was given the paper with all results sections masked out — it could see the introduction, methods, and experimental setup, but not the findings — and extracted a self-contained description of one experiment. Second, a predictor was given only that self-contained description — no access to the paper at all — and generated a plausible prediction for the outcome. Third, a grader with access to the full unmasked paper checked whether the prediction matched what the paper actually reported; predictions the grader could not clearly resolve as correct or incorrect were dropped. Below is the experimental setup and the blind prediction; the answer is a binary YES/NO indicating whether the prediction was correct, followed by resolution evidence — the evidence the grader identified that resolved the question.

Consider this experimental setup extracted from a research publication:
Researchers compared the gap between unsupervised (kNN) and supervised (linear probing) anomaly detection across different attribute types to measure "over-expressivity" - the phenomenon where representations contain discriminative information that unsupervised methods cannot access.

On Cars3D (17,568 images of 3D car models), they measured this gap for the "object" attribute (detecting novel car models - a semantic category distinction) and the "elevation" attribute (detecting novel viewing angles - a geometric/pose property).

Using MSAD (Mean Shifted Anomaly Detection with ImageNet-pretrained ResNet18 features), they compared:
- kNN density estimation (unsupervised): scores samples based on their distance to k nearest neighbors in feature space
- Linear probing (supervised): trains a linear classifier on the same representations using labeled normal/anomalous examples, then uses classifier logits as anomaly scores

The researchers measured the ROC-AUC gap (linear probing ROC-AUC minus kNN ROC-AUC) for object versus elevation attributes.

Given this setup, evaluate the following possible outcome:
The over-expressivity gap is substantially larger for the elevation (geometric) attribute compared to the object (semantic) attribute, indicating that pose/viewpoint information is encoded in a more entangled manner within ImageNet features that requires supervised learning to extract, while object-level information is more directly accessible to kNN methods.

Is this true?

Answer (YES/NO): YES